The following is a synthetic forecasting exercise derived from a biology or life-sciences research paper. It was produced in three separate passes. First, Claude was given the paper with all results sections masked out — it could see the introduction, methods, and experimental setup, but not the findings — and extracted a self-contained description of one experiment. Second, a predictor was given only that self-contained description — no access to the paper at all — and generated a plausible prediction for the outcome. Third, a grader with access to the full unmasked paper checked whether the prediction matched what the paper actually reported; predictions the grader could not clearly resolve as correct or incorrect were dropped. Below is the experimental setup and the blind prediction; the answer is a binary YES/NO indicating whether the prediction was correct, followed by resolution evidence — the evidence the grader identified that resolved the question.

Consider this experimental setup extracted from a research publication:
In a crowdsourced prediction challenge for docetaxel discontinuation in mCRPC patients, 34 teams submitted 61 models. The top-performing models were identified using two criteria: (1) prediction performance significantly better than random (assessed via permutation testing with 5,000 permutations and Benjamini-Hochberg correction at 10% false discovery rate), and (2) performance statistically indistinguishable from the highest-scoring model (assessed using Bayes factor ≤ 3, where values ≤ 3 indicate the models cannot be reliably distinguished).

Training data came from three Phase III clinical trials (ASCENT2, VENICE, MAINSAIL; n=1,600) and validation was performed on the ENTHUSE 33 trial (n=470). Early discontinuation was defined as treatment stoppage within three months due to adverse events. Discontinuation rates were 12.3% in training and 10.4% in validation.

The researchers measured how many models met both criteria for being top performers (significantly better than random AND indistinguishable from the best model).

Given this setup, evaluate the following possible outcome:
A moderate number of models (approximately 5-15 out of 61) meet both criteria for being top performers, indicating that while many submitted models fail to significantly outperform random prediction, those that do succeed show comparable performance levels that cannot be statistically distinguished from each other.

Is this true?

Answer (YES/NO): YES